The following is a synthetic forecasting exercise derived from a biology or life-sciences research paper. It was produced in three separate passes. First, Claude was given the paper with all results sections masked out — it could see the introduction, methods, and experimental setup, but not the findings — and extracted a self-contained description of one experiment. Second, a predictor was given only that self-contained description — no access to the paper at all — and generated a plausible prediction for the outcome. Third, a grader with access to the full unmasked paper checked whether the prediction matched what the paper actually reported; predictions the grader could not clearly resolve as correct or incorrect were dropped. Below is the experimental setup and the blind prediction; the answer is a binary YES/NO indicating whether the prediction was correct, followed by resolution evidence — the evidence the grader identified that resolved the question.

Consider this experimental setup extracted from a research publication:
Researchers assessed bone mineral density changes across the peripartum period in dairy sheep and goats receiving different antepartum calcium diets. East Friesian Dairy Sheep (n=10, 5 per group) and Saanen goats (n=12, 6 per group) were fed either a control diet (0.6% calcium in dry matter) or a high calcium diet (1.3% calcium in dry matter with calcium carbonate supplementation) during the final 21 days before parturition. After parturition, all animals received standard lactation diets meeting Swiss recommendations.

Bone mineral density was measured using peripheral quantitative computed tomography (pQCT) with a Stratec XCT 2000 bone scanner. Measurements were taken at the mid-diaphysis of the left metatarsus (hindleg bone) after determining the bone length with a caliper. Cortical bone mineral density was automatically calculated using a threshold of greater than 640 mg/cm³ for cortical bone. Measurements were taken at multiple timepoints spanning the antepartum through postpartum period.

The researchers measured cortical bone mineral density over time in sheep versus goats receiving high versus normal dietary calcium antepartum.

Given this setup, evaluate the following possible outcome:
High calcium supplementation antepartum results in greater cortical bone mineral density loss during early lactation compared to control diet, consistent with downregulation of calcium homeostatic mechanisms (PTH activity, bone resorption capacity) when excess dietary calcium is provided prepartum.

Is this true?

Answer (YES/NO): NO